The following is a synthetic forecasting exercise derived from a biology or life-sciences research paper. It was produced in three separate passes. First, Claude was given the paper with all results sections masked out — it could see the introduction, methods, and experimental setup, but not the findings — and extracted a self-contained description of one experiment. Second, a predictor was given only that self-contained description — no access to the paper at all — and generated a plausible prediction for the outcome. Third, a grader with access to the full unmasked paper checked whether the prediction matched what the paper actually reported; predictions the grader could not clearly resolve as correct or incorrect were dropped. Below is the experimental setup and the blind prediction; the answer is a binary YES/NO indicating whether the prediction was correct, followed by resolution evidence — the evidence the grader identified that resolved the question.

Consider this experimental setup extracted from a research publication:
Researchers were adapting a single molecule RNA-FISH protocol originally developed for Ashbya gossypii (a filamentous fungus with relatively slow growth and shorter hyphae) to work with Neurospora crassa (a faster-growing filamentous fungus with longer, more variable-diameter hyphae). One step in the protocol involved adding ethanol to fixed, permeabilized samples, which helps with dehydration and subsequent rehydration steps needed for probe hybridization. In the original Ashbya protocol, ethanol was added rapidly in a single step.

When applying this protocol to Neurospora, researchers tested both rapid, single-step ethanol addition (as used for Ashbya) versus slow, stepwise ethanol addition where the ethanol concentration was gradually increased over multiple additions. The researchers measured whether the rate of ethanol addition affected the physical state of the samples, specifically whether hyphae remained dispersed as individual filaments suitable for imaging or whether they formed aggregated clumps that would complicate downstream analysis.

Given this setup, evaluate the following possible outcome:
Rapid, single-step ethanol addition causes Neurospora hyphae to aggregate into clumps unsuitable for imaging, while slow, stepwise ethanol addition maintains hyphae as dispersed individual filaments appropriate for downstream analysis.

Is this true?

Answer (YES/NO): YES